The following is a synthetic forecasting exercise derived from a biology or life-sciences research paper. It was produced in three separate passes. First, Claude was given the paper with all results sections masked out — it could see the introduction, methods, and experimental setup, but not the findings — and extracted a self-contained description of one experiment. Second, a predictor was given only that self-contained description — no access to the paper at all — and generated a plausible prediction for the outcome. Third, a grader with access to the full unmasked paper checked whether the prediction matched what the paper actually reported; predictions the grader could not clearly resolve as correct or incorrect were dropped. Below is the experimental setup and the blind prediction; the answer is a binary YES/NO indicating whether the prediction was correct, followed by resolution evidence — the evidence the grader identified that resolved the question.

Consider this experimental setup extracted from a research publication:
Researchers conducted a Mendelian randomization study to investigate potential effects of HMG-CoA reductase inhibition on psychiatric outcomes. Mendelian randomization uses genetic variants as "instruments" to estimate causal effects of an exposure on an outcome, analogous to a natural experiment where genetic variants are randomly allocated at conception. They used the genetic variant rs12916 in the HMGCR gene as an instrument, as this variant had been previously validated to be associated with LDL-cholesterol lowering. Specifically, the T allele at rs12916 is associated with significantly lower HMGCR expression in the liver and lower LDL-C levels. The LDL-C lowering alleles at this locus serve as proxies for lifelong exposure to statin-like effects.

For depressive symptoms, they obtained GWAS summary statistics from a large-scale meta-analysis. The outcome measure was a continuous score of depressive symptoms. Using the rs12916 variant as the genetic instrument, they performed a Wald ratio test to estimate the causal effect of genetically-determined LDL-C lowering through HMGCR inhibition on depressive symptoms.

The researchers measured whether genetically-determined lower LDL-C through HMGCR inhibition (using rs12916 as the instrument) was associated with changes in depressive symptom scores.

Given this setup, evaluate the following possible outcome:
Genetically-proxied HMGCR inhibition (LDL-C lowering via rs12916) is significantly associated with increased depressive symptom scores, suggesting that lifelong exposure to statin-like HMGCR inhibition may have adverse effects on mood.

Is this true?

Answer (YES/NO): YES